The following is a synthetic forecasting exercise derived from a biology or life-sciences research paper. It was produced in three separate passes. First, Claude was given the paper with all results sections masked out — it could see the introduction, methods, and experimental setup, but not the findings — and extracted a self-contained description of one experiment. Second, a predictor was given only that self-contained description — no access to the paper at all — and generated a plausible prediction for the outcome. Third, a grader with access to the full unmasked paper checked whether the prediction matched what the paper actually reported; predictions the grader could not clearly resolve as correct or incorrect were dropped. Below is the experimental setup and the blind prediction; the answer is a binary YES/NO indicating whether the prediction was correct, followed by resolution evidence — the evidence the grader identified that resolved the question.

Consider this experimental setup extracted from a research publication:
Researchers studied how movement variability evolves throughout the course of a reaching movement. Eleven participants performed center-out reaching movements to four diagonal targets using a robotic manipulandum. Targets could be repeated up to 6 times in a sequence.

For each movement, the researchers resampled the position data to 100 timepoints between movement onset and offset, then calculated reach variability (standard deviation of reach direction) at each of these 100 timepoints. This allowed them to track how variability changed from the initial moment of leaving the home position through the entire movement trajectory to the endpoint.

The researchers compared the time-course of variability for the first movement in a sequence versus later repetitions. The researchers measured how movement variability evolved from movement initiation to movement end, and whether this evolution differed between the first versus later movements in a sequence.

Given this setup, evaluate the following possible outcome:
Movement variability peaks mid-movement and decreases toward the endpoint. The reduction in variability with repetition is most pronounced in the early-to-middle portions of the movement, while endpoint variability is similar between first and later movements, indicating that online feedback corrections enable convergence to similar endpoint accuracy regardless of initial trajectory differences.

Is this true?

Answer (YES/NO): NO